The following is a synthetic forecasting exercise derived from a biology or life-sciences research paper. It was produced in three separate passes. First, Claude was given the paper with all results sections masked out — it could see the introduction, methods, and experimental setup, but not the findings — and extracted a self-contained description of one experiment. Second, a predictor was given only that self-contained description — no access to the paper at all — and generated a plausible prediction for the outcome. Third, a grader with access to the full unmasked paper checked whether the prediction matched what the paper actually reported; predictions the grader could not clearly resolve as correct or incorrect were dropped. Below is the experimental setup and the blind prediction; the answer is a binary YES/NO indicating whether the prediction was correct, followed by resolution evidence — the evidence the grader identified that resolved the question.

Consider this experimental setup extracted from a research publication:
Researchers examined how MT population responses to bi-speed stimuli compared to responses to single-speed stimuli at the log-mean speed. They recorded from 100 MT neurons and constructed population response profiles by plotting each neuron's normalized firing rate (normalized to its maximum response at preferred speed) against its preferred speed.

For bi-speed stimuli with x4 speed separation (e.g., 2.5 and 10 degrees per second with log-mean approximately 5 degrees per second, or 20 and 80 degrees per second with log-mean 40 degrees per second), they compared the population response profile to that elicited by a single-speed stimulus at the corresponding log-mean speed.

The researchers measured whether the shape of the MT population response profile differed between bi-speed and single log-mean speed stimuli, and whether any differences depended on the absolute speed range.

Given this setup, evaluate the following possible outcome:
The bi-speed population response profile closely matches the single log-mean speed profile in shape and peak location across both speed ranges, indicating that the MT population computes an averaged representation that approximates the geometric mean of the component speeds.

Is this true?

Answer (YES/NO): NO